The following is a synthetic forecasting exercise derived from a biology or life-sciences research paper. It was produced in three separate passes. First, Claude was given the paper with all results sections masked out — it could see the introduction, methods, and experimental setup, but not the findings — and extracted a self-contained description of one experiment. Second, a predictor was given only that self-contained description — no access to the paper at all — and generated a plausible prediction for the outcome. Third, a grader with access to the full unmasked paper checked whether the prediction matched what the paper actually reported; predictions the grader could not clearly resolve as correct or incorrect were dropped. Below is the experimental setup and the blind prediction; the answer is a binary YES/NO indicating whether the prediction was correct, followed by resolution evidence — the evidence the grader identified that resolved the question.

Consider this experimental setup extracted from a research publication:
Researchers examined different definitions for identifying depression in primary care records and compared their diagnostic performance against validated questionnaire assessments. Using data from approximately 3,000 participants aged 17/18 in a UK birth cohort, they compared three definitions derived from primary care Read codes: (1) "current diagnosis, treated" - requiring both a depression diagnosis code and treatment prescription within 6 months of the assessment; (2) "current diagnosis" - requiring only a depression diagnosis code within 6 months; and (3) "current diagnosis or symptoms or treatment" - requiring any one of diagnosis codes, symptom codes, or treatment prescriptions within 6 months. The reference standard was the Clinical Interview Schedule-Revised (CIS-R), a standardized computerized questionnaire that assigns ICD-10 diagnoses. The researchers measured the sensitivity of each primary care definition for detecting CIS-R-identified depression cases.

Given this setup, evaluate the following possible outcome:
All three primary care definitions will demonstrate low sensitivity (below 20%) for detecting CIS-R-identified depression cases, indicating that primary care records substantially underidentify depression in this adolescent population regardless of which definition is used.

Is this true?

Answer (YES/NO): NO